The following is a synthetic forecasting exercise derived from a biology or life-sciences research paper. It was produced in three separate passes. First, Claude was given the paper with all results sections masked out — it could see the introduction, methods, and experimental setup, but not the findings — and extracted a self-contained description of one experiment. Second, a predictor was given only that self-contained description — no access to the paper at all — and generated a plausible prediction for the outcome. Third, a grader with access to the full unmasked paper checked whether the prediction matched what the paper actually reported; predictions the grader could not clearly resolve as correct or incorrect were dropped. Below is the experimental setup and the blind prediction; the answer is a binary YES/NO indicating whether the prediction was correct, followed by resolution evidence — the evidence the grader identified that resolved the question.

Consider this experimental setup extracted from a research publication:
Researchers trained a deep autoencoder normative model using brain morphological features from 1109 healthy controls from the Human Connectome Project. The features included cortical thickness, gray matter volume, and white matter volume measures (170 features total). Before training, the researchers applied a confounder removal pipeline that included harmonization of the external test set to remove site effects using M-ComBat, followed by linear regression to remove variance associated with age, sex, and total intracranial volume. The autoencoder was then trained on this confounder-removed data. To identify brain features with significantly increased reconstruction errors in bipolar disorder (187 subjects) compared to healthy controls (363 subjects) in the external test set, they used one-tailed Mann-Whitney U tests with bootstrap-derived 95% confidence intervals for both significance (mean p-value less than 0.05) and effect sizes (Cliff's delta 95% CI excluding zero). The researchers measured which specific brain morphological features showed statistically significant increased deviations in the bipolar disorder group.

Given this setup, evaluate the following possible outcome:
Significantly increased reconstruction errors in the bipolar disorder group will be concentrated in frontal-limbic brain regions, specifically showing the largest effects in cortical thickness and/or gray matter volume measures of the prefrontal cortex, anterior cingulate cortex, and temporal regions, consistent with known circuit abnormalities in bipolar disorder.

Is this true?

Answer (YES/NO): NO